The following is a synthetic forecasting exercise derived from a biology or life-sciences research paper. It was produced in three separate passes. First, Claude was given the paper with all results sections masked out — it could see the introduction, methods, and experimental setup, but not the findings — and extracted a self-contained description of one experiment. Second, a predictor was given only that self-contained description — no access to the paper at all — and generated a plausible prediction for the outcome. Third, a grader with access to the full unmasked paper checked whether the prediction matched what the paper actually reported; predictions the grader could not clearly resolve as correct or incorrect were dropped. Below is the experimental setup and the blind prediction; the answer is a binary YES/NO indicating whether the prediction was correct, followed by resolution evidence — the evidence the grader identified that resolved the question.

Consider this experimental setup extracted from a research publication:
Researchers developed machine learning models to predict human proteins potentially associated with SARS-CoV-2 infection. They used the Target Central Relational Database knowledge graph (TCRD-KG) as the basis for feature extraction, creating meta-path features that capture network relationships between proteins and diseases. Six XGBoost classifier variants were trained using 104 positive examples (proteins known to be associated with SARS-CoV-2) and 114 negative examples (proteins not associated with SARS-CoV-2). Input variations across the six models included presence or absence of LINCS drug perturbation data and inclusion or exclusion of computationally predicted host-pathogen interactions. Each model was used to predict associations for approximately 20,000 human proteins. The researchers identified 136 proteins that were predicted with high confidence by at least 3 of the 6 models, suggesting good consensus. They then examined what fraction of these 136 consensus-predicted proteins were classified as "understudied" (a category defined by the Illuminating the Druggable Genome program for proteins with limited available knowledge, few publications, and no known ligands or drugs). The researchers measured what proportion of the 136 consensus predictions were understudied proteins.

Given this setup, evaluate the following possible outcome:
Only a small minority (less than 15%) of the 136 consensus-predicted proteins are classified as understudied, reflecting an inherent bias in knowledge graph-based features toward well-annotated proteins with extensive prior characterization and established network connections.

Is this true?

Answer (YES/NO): NO